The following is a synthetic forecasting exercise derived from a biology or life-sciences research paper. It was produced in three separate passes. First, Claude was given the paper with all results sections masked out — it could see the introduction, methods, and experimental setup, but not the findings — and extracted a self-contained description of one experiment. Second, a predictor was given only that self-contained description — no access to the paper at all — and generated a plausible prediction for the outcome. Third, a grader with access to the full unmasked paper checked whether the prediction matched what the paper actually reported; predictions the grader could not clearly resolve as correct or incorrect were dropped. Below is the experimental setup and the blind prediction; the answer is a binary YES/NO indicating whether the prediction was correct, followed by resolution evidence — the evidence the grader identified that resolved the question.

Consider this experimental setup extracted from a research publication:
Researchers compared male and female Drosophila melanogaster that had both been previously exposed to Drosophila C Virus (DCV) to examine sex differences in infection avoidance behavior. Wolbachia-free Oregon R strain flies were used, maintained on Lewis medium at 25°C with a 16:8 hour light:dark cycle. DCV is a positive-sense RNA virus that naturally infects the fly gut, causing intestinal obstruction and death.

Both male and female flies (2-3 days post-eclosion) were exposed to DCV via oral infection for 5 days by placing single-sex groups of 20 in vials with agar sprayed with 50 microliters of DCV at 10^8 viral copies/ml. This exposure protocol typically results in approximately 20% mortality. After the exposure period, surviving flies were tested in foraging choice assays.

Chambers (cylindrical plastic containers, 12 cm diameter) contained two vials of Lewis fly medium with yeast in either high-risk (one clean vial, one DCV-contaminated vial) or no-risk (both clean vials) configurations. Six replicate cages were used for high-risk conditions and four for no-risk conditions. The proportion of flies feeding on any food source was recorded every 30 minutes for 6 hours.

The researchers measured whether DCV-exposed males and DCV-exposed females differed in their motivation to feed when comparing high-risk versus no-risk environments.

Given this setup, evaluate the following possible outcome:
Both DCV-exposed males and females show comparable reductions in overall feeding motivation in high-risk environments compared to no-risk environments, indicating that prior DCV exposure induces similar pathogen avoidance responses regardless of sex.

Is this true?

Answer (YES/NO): NO